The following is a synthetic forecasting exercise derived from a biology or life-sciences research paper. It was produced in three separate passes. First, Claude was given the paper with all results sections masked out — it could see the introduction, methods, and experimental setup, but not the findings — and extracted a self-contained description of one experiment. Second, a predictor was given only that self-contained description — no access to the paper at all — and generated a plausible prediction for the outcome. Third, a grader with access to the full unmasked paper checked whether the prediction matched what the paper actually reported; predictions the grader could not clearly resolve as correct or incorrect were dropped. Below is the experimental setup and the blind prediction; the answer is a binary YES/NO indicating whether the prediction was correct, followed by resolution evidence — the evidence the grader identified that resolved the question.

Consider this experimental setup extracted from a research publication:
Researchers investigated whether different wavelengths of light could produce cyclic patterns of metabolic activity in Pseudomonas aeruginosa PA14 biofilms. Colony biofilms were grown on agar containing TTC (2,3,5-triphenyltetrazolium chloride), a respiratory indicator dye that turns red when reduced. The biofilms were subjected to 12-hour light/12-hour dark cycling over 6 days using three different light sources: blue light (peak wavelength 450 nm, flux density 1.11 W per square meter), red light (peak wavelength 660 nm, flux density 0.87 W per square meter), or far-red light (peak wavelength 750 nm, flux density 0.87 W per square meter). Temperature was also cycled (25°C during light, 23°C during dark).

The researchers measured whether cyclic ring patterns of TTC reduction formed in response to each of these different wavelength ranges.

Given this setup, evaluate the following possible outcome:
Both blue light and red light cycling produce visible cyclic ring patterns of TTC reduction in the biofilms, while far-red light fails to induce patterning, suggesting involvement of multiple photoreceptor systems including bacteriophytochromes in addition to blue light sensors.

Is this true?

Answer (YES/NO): NO